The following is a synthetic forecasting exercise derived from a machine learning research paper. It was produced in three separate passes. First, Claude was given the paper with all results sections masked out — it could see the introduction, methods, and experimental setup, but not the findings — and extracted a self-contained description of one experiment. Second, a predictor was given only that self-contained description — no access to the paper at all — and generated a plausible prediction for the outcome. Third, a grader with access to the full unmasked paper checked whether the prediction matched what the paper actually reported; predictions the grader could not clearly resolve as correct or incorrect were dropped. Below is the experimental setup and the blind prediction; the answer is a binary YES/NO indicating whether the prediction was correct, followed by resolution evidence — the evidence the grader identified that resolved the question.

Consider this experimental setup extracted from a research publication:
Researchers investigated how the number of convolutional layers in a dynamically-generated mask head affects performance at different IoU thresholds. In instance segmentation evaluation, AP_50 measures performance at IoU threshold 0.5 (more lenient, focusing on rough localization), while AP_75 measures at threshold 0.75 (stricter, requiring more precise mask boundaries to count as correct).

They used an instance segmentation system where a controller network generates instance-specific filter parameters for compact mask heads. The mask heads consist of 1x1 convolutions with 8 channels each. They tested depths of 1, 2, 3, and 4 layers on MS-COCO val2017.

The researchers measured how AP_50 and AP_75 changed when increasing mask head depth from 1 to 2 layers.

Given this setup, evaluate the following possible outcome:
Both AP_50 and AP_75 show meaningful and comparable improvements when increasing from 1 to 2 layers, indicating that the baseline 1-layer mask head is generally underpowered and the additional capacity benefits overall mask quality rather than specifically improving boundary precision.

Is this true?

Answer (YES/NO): NO